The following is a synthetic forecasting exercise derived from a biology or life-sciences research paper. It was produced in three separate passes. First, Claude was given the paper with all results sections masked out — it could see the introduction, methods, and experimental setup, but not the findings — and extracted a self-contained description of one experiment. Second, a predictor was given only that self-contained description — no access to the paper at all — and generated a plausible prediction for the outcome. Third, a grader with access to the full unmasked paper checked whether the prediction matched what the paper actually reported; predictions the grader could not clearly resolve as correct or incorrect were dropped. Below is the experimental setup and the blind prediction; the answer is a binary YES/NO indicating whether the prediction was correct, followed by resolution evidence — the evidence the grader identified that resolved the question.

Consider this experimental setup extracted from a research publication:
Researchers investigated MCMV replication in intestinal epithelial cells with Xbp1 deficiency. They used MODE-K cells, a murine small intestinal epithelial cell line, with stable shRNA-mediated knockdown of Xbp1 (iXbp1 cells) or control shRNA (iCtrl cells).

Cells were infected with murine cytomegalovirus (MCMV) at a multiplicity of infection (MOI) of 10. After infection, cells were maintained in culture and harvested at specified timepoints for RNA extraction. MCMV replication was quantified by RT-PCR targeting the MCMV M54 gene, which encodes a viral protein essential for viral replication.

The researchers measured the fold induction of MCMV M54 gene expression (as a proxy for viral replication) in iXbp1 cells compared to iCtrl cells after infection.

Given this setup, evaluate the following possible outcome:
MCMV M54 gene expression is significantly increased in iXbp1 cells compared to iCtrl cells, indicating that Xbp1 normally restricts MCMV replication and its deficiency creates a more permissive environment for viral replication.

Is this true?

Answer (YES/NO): YES